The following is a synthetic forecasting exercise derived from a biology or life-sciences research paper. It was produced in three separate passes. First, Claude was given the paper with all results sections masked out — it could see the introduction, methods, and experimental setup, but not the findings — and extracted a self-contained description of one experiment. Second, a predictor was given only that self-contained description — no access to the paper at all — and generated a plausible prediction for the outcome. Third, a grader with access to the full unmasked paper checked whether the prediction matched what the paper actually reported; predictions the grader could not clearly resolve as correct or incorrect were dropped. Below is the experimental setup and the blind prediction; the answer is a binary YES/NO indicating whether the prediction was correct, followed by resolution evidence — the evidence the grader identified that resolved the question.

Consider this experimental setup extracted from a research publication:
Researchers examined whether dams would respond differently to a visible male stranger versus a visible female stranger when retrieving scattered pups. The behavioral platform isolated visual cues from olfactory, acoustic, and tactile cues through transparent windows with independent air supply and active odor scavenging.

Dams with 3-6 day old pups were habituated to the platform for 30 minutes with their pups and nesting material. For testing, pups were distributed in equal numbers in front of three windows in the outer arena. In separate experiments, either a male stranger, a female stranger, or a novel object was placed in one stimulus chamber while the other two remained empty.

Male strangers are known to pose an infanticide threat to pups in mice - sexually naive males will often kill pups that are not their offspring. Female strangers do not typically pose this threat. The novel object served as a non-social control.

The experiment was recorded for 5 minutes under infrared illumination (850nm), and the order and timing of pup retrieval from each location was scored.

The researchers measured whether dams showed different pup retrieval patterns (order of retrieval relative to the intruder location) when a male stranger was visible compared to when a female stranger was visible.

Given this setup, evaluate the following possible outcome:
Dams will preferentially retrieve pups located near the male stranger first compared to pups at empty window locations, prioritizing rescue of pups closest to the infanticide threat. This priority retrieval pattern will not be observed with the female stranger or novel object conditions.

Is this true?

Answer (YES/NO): YES